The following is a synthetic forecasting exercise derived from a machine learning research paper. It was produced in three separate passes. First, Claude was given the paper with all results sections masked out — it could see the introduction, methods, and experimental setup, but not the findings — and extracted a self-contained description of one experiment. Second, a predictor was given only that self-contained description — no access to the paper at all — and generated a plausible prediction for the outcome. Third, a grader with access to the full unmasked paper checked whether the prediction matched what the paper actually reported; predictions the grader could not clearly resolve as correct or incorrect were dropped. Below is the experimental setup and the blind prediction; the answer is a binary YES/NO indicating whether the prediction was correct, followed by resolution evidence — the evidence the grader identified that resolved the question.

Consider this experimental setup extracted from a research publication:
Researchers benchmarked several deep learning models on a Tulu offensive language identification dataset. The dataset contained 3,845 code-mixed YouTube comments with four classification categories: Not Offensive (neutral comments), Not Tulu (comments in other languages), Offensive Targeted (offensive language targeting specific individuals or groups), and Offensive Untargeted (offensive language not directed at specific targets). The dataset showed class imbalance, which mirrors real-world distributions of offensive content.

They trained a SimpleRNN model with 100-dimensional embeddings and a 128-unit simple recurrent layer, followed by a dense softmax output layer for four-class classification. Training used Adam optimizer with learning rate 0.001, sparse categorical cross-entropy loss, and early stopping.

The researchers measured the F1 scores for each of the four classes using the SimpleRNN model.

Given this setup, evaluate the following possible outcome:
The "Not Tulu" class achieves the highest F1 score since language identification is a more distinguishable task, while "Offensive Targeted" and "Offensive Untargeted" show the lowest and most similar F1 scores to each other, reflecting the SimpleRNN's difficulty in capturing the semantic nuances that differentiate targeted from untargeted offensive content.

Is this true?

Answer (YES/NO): NO